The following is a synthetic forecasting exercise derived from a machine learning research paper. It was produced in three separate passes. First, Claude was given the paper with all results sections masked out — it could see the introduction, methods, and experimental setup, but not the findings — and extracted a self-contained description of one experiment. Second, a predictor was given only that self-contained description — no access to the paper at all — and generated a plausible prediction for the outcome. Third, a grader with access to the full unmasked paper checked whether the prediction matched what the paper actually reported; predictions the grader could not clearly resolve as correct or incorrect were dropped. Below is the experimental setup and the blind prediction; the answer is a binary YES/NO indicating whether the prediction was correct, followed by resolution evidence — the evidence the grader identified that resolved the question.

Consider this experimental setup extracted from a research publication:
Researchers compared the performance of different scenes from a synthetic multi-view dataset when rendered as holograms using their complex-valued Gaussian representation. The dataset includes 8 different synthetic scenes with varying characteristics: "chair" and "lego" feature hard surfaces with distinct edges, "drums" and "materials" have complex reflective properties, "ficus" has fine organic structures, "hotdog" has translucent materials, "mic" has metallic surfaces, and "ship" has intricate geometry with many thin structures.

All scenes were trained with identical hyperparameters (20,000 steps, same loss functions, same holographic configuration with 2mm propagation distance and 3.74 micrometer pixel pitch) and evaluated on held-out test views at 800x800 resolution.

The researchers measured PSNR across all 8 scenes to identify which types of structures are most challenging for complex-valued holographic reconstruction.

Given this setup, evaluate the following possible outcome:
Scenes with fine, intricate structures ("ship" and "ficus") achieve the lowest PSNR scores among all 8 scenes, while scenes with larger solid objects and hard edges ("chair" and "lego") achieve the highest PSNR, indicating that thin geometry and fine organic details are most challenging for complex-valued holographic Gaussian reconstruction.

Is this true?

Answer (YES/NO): NO